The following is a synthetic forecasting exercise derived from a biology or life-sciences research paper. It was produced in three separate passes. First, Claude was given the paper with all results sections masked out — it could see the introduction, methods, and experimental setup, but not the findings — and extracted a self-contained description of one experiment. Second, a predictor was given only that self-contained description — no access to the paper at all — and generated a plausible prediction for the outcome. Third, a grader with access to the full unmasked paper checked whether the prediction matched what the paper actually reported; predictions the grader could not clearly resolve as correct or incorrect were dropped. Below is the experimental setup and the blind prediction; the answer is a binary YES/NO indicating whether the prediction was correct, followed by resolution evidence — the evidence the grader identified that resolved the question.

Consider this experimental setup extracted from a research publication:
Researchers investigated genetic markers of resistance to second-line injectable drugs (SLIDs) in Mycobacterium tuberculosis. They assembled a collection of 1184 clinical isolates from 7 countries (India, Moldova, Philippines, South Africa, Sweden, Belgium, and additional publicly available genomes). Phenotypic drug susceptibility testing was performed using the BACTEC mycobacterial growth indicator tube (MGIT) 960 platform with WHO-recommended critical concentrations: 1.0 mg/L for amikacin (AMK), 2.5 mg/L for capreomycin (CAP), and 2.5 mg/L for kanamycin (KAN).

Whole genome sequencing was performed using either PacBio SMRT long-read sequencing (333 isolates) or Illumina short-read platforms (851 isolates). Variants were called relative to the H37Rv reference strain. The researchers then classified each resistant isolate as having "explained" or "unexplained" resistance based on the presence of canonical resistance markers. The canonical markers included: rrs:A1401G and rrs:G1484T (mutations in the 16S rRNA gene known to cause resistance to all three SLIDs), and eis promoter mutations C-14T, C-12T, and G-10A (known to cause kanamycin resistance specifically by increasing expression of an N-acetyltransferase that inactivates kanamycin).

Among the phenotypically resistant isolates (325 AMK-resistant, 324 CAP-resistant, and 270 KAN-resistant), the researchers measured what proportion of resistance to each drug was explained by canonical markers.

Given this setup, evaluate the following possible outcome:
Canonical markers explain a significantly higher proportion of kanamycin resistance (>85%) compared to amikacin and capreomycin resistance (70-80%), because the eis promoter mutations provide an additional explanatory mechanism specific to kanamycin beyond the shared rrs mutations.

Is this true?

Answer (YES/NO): NO